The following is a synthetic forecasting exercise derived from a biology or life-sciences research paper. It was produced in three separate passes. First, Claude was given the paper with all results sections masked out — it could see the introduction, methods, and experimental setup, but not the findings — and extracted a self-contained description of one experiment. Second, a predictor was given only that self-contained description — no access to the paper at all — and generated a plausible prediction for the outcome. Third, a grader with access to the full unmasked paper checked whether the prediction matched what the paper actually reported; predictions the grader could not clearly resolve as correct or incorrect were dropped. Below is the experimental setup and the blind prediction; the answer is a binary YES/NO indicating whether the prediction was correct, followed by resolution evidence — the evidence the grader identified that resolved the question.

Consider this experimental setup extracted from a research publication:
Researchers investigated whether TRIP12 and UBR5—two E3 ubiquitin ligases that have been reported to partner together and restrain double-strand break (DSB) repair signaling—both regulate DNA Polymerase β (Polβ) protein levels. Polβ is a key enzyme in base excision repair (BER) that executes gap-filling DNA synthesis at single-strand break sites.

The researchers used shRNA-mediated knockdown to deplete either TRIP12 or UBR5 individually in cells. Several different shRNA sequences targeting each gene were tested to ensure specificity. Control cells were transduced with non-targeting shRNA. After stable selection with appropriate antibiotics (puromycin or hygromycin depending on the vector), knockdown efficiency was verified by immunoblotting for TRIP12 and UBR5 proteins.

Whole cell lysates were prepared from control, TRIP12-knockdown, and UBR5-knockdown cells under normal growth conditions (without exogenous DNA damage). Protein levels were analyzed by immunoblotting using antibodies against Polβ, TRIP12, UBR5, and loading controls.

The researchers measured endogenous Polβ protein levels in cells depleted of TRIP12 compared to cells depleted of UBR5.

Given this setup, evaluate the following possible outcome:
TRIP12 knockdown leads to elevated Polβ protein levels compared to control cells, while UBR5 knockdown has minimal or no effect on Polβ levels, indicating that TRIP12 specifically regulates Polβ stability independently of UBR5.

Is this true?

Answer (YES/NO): YES